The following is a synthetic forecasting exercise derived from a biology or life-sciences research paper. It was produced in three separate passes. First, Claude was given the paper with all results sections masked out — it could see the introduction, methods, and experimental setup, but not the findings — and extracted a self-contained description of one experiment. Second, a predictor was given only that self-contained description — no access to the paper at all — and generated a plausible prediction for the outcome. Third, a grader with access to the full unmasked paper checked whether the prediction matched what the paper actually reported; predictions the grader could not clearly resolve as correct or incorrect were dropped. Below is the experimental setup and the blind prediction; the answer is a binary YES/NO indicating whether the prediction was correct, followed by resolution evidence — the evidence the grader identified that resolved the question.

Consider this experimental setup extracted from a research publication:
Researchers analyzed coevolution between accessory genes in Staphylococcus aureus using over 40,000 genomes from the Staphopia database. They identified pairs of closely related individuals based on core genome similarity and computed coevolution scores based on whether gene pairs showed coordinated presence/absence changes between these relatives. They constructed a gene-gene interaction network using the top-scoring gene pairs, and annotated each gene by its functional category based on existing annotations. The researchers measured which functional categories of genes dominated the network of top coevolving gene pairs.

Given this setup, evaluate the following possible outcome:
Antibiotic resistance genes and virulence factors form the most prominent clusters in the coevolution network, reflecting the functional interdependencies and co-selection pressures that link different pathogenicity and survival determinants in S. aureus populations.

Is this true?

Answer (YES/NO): YES